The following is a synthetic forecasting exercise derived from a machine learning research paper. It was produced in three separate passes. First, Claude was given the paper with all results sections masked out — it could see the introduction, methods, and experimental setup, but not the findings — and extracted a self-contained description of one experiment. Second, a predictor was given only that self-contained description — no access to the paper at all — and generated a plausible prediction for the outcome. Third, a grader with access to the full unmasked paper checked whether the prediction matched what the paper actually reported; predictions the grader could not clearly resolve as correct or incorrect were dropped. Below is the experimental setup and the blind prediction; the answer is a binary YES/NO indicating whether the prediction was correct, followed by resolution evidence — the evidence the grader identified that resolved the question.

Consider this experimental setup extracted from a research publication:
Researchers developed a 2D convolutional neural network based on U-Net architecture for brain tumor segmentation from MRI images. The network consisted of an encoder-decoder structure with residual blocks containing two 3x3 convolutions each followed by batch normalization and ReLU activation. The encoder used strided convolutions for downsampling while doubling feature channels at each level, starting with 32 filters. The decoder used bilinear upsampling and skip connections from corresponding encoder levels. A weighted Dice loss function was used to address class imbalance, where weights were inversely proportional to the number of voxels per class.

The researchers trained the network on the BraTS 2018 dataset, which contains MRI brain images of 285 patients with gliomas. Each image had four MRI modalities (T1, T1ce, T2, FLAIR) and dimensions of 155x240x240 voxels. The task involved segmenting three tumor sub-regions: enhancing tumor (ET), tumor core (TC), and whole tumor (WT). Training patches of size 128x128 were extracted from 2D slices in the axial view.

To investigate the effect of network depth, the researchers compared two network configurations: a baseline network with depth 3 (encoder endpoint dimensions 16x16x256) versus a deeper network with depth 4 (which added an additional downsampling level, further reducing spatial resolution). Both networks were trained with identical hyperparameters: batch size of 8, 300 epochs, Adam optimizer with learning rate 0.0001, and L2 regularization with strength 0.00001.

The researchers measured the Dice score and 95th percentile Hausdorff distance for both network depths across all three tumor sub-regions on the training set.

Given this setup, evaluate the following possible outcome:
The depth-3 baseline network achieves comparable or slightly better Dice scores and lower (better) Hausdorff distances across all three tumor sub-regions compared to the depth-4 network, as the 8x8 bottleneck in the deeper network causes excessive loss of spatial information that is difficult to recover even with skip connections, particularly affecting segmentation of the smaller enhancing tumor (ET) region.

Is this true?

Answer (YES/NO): NO